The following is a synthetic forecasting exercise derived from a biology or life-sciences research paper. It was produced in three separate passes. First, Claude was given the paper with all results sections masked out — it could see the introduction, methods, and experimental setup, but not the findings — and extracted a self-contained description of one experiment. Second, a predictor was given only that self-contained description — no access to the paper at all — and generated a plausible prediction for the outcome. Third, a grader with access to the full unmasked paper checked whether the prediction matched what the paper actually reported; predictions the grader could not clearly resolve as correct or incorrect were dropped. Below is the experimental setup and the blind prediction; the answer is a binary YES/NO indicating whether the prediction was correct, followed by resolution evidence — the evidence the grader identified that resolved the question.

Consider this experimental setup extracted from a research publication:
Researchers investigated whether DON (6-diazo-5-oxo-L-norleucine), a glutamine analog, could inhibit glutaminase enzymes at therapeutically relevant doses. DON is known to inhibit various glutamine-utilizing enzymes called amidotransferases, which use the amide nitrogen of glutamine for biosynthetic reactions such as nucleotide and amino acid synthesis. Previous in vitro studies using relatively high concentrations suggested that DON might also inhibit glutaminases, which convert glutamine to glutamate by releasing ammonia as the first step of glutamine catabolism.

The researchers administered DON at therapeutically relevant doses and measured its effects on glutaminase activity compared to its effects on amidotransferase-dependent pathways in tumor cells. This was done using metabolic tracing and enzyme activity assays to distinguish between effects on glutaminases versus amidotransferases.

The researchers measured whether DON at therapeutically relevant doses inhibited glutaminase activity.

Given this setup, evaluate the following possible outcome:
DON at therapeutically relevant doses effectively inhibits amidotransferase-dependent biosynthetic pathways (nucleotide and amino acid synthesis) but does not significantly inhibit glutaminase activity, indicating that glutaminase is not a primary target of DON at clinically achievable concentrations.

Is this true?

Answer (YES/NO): YES